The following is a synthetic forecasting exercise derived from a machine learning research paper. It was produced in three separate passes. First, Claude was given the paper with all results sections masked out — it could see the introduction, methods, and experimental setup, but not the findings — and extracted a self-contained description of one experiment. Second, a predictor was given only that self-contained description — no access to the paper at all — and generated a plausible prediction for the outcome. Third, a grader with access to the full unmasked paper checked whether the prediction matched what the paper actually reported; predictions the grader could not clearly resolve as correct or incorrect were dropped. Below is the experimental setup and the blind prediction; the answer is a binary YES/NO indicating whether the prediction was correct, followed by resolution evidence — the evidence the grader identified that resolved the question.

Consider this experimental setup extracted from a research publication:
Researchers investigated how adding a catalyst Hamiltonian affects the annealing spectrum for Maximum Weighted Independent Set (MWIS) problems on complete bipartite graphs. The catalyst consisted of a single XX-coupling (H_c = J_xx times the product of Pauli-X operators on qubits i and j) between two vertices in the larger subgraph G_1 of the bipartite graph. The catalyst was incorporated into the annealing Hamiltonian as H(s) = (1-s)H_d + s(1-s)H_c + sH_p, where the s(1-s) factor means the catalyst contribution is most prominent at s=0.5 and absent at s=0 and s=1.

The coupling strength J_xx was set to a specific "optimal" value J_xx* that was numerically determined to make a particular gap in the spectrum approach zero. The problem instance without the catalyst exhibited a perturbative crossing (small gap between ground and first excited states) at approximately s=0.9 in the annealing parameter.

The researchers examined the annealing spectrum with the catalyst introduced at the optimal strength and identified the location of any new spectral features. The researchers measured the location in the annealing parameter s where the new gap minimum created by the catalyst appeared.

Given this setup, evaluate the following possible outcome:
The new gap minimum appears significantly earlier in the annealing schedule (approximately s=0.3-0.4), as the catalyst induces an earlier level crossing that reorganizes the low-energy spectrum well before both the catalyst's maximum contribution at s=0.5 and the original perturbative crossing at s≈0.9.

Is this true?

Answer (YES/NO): NO